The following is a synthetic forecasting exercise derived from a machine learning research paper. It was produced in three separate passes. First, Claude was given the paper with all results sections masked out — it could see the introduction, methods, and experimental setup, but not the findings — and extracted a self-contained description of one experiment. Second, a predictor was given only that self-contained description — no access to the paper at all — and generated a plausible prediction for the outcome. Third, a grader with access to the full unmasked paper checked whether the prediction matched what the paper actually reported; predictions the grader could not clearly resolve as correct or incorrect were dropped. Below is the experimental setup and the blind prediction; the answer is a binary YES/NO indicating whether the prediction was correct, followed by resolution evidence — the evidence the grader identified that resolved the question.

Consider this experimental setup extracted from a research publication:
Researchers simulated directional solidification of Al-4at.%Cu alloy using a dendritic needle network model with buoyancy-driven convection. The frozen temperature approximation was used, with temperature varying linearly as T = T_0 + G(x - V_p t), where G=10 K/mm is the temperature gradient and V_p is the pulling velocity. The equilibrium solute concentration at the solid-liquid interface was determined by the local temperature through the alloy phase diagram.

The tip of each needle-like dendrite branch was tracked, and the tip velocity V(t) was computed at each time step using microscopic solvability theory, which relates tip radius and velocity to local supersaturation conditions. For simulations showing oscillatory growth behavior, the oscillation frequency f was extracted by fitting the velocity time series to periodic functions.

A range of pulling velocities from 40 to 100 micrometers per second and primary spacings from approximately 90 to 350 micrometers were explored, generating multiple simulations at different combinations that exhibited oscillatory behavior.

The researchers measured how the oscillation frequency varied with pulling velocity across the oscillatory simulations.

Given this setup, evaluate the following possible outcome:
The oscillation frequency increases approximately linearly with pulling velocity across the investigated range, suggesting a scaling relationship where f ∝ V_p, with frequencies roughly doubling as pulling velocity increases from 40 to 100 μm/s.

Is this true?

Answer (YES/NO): NO